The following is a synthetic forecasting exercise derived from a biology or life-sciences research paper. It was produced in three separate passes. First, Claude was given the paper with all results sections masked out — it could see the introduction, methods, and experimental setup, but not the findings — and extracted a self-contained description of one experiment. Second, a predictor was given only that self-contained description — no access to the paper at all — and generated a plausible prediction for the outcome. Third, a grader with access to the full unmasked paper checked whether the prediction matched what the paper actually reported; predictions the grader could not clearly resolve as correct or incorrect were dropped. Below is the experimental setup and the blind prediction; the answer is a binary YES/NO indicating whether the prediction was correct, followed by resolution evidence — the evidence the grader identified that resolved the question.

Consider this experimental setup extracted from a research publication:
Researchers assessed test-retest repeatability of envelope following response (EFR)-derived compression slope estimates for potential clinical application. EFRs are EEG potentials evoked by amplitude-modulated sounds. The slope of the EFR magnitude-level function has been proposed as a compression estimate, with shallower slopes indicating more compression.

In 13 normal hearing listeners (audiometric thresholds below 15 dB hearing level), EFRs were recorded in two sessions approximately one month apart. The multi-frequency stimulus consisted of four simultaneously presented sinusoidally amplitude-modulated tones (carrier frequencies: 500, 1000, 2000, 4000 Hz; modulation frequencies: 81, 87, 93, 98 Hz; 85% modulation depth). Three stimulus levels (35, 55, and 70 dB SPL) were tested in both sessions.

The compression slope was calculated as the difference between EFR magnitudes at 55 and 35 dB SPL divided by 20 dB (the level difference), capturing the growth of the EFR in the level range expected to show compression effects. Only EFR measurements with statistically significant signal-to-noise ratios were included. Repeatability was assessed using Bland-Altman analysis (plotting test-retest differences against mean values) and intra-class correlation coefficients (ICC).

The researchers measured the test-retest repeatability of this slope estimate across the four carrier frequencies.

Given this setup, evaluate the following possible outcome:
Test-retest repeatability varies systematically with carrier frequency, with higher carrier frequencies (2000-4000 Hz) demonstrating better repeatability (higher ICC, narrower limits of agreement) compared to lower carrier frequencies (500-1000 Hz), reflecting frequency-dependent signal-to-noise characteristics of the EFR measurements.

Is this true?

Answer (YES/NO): NO